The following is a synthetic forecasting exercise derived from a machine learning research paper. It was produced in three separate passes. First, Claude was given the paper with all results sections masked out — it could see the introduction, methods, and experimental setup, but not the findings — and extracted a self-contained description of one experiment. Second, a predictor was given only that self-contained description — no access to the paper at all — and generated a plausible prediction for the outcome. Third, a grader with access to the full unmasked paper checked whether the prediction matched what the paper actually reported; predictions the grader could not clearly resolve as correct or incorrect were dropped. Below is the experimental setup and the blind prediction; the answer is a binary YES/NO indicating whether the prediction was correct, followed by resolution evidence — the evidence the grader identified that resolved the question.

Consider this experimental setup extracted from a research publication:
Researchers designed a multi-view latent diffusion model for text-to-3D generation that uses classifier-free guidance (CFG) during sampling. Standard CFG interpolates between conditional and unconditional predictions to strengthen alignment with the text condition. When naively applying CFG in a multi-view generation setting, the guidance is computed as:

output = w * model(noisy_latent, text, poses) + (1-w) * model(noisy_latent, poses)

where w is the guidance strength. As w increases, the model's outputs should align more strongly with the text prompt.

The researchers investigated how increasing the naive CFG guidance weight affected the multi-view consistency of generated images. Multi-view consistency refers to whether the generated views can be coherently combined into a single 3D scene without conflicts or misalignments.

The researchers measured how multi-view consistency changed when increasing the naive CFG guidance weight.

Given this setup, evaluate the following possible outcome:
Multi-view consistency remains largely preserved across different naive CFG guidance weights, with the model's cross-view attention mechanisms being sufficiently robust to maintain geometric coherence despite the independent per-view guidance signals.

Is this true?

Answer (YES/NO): NO